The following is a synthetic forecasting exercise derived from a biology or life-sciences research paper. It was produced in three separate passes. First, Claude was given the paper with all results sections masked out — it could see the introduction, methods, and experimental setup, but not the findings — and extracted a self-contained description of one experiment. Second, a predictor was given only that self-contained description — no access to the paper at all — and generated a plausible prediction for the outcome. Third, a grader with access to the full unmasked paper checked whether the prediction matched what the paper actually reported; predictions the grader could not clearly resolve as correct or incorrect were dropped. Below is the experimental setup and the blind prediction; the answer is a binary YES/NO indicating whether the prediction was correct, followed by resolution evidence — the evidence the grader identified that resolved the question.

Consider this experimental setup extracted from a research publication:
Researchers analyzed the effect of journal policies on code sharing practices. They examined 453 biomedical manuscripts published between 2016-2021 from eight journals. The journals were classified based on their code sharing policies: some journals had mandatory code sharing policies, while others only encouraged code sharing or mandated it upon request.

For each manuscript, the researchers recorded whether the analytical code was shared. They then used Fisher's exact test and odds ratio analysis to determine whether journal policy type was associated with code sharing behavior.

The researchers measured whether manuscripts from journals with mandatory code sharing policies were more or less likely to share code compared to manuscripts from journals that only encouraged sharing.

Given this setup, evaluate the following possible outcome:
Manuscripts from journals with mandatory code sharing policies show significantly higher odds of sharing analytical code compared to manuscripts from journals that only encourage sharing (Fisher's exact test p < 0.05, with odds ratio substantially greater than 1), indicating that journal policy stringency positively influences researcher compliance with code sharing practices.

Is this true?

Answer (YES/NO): NO